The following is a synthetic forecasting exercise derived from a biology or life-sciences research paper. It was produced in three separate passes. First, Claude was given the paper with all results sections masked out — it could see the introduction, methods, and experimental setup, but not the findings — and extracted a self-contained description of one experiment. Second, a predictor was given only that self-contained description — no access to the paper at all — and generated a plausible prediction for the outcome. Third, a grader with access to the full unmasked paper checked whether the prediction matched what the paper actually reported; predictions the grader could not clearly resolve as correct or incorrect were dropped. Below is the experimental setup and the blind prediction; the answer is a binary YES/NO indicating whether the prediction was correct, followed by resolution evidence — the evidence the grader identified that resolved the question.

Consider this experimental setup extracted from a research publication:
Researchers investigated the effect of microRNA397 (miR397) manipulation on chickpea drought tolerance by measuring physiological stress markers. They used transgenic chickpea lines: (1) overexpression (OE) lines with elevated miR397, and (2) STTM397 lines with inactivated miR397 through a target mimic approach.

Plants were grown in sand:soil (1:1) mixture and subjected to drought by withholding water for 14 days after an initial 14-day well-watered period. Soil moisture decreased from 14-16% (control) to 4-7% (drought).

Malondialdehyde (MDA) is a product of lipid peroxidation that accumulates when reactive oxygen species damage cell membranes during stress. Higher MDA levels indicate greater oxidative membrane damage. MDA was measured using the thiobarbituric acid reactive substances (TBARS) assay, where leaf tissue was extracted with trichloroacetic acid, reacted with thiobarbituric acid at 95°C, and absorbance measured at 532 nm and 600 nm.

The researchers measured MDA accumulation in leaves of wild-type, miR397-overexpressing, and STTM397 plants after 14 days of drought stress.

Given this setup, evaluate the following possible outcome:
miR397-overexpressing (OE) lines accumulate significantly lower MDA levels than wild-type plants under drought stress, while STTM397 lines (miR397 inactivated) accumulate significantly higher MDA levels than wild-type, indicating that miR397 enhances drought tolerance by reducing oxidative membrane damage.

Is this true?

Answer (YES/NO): NO